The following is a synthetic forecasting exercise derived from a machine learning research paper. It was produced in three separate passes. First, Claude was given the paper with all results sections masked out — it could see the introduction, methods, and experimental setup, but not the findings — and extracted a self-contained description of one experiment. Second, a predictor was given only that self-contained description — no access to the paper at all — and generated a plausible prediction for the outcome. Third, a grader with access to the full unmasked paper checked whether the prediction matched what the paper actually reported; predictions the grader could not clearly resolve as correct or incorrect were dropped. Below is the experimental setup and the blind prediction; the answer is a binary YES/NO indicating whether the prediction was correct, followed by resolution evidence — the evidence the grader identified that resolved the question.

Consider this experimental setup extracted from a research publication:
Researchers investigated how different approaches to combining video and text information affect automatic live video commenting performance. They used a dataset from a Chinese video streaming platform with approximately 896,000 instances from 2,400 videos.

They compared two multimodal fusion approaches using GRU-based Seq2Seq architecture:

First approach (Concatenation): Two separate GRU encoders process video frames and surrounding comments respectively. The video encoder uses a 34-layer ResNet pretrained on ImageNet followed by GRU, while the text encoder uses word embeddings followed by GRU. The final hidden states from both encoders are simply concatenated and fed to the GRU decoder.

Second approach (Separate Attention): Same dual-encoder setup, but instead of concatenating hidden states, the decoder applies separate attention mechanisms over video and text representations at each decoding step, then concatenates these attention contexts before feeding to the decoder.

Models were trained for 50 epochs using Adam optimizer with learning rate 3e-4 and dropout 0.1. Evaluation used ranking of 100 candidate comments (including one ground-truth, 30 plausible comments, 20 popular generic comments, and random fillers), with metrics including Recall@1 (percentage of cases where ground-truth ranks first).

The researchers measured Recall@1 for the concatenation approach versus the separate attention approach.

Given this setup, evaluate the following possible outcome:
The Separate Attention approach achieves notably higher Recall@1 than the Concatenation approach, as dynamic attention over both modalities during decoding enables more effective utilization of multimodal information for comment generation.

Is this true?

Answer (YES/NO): YES